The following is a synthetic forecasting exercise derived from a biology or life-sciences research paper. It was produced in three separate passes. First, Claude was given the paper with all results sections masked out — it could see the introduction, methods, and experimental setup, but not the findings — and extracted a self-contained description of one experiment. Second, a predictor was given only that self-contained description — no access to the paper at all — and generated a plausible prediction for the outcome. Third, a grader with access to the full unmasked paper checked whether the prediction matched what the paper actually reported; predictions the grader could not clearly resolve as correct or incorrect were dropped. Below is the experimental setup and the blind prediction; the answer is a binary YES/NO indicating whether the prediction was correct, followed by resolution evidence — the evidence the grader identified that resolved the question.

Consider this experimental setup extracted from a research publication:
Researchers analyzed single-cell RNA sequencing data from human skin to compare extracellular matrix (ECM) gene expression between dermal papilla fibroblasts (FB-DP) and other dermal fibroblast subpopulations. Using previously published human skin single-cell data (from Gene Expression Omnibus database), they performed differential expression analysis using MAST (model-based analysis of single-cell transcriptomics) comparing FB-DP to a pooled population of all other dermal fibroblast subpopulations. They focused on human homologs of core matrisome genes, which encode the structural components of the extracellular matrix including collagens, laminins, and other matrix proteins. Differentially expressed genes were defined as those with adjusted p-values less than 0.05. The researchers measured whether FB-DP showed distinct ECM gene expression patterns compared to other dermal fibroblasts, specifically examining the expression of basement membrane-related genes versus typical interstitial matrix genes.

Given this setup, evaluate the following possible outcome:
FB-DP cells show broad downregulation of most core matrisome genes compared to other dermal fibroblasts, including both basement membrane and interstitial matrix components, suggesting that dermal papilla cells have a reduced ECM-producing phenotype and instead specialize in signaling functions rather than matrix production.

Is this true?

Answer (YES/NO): NO